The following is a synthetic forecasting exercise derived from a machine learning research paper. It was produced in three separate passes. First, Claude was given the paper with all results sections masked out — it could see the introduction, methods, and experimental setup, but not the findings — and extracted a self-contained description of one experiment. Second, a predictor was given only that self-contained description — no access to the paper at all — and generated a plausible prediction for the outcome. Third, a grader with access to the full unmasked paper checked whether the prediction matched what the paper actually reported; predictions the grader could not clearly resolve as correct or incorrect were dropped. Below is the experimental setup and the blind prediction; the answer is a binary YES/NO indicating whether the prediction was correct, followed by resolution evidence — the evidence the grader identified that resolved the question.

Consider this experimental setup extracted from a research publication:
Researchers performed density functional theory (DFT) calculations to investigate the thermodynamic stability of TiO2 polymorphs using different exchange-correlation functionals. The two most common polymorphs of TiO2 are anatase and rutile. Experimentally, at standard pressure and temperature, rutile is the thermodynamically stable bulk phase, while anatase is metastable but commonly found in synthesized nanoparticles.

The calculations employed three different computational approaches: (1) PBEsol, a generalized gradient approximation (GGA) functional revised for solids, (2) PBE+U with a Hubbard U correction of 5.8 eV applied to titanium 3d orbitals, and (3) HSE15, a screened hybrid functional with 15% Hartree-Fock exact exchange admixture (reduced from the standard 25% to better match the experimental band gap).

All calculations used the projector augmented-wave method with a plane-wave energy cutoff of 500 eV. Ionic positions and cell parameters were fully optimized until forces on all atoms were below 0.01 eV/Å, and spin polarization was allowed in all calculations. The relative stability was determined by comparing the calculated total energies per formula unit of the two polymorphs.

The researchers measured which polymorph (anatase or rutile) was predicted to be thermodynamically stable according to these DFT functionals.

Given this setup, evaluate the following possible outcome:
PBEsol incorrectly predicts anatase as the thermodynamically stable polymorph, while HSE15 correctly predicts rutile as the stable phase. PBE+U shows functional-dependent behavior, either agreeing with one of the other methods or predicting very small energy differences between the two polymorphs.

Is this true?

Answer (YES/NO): NO